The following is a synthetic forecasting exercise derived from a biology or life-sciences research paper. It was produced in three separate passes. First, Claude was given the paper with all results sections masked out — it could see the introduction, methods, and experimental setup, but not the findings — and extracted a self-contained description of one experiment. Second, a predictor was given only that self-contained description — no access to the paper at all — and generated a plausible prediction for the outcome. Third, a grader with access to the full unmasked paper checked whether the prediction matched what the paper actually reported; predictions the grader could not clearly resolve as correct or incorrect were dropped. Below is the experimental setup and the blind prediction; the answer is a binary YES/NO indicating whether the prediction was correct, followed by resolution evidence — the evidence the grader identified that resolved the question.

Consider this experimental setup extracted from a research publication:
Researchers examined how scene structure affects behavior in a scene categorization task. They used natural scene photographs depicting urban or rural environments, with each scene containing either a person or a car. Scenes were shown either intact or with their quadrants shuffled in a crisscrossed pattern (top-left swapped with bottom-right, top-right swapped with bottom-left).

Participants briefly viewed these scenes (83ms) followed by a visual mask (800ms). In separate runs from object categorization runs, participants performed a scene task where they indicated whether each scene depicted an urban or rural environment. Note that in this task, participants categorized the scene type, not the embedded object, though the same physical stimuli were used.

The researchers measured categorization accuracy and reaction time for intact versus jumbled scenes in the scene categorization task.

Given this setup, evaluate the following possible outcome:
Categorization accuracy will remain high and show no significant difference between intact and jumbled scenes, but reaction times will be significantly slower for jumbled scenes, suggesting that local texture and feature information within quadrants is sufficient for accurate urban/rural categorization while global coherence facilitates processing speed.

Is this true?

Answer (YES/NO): NO